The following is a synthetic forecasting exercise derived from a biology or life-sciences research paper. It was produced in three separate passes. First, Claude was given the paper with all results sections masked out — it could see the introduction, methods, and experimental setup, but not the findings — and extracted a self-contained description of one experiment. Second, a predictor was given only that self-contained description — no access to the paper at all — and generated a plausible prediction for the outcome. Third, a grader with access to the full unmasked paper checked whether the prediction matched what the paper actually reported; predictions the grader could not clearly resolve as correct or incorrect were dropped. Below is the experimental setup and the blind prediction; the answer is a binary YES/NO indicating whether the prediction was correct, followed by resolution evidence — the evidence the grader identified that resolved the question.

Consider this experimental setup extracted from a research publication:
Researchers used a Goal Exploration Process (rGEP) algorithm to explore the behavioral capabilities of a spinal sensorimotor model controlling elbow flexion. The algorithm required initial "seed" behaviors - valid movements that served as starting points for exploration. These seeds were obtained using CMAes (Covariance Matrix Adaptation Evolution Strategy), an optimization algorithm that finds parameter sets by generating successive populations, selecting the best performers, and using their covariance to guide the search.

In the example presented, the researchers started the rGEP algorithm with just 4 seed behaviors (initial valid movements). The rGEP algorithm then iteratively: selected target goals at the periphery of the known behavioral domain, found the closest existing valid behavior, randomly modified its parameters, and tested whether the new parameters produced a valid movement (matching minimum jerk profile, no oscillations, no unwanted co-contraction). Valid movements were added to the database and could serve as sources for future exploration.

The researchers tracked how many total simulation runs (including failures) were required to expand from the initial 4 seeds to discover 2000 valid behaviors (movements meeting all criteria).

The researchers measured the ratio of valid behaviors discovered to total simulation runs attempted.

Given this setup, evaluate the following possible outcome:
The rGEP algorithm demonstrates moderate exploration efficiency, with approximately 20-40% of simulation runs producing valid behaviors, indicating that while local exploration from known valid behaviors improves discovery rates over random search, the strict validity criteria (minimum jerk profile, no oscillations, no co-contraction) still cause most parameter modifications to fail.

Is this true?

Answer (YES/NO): YES